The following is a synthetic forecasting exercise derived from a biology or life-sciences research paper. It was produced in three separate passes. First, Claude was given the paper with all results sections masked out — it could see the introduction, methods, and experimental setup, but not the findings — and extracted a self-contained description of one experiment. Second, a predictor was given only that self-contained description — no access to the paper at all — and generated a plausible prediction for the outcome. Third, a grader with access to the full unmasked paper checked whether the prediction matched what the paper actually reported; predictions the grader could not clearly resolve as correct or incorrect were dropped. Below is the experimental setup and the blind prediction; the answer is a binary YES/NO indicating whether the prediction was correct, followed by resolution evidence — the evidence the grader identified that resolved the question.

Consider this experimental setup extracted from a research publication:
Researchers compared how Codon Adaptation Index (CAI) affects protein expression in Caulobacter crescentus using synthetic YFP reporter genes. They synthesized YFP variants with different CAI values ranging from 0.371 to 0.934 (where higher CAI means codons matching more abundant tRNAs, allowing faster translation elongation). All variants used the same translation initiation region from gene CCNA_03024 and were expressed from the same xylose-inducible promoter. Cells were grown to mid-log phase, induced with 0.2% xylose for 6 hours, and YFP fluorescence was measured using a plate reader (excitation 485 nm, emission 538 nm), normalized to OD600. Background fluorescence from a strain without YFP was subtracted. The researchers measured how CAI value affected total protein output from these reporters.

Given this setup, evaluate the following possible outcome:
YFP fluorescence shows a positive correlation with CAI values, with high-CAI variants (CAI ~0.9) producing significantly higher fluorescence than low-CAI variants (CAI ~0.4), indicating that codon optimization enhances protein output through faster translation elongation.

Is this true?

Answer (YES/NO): YES